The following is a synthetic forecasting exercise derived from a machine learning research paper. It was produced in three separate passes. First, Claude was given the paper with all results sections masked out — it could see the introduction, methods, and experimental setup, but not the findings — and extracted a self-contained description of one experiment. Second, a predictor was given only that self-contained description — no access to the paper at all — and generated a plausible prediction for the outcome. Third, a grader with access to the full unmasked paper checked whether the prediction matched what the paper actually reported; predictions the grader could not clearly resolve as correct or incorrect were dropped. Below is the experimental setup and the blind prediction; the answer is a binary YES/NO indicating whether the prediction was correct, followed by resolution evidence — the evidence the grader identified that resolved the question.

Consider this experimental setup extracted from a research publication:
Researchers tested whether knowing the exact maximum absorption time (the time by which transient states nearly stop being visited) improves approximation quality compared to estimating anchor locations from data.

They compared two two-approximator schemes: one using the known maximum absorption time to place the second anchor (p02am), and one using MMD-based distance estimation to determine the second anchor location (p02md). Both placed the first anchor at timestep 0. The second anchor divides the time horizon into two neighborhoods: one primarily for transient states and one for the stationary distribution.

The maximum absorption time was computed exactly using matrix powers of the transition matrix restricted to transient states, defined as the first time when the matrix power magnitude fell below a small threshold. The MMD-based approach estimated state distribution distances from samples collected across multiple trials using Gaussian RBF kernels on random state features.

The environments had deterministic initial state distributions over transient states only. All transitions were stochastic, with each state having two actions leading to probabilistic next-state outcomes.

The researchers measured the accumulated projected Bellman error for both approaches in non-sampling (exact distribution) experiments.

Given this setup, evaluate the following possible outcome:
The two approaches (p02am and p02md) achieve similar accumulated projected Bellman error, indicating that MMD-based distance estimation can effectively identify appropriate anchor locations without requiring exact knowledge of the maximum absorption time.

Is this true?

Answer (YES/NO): YES